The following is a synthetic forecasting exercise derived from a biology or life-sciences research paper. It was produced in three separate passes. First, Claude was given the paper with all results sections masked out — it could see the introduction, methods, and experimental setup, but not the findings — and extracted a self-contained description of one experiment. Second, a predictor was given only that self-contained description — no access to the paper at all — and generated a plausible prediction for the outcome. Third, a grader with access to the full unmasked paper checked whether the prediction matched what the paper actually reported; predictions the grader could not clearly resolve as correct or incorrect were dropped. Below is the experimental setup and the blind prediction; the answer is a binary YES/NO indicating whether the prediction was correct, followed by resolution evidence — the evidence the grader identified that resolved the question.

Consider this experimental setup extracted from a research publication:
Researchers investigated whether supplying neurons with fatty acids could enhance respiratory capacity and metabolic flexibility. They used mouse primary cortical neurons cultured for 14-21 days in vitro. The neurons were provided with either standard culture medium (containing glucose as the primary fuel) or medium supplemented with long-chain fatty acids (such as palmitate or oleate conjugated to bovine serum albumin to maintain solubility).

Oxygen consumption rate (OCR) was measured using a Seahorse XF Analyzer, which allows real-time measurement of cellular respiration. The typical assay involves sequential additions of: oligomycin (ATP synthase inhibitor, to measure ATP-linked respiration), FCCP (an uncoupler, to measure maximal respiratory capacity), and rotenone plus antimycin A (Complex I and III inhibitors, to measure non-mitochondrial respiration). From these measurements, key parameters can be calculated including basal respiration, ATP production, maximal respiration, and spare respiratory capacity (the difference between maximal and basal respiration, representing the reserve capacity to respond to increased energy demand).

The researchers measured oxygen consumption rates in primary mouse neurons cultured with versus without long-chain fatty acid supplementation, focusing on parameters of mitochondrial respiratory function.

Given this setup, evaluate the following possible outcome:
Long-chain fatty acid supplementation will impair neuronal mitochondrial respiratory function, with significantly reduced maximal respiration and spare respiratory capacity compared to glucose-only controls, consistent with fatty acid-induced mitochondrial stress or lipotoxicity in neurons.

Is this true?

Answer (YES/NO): NO